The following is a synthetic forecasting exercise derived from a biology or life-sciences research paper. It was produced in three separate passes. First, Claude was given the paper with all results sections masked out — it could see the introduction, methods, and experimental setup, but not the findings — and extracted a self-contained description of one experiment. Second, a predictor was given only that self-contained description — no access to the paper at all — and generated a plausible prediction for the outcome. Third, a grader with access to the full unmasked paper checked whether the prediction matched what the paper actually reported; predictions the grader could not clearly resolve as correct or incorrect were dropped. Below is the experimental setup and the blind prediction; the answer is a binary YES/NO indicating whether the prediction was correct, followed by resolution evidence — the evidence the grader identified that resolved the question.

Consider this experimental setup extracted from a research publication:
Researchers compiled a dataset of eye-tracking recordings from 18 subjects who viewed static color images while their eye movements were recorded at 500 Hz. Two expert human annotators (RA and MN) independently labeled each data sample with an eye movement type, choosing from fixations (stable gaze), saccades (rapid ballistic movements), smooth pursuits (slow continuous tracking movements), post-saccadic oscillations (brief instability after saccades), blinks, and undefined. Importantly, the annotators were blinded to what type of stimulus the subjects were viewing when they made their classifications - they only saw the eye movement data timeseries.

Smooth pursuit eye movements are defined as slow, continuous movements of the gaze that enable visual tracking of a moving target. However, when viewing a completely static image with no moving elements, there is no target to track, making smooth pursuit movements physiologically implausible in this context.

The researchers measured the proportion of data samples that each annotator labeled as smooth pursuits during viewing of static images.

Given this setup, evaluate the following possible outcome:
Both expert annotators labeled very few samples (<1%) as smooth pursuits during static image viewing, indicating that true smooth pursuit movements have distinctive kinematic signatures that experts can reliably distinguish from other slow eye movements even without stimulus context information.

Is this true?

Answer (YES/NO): NO